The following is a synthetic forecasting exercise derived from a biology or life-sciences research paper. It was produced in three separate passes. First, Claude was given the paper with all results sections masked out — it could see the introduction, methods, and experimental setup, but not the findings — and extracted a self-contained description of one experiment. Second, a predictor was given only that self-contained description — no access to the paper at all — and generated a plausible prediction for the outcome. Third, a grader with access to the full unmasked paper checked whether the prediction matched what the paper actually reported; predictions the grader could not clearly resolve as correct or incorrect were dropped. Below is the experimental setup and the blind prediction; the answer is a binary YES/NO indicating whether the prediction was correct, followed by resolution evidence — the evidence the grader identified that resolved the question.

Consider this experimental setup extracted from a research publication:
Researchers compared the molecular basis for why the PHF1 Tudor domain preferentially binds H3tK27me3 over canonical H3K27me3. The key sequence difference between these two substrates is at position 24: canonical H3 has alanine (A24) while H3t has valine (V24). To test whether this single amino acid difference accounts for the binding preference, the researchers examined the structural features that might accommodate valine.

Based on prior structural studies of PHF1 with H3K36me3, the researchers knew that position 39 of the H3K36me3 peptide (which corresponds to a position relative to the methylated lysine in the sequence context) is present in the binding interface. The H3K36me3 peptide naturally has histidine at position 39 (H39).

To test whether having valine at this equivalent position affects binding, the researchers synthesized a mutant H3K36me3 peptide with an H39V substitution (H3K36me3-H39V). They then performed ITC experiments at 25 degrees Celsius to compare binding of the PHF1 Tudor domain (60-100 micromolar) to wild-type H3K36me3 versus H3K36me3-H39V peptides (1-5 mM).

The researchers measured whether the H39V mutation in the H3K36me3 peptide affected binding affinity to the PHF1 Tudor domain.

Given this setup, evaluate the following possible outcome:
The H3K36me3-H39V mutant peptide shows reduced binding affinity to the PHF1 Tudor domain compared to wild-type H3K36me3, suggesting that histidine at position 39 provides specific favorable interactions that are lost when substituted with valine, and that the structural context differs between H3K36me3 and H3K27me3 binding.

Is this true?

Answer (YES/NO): NO